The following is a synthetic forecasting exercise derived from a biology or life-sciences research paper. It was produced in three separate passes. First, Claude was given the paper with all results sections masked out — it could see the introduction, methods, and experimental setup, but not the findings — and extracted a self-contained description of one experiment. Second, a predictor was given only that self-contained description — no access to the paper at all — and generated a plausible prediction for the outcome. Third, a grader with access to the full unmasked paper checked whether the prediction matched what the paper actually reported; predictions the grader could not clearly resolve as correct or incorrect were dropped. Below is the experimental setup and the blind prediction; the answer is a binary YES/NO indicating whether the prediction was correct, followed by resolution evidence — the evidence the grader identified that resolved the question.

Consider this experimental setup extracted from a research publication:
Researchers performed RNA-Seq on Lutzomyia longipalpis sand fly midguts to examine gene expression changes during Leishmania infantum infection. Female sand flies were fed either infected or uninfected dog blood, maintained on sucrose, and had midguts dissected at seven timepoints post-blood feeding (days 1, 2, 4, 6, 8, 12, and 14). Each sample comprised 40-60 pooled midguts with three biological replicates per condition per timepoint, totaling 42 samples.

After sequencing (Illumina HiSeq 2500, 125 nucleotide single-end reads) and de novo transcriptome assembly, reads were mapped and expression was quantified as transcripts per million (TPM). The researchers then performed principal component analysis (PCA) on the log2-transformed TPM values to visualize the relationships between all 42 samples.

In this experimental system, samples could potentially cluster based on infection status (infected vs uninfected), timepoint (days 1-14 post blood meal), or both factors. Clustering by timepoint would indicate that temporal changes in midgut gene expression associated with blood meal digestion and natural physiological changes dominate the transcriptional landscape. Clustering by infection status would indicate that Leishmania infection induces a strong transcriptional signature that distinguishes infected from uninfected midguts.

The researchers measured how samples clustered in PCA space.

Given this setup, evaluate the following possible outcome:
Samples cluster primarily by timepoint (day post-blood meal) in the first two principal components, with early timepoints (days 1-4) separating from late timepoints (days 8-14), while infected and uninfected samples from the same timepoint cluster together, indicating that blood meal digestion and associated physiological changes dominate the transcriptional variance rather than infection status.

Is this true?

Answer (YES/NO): NO